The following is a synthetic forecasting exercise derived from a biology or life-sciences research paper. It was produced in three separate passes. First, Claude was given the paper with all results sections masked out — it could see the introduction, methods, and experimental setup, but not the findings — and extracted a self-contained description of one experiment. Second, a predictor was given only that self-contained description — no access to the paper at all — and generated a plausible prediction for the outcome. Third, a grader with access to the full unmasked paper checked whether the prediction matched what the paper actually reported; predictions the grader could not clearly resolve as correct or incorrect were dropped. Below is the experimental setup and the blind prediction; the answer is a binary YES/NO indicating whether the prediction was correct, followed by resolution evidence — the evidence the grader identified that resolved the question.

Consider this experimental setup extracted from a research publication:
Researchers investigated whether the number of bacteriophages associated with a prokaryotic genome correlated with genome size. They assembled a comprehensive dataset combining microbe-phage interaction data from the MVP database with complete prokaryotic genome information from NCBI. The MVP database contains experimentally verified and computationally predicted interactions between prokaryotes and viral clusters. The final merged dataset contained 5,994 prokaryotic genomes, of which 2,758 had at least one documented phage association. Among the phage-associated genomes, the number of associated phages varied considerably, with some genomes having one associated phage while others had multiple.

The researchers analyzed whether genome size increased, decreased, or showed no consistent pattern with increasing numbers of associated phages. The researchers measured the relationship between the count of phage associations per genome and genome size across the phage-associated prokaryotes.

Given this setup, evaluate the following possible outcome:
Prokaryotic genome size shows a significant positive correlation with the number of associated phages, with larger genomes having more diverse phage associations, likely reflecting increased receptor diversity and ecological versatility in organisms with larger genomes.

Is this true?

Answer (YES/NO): NO